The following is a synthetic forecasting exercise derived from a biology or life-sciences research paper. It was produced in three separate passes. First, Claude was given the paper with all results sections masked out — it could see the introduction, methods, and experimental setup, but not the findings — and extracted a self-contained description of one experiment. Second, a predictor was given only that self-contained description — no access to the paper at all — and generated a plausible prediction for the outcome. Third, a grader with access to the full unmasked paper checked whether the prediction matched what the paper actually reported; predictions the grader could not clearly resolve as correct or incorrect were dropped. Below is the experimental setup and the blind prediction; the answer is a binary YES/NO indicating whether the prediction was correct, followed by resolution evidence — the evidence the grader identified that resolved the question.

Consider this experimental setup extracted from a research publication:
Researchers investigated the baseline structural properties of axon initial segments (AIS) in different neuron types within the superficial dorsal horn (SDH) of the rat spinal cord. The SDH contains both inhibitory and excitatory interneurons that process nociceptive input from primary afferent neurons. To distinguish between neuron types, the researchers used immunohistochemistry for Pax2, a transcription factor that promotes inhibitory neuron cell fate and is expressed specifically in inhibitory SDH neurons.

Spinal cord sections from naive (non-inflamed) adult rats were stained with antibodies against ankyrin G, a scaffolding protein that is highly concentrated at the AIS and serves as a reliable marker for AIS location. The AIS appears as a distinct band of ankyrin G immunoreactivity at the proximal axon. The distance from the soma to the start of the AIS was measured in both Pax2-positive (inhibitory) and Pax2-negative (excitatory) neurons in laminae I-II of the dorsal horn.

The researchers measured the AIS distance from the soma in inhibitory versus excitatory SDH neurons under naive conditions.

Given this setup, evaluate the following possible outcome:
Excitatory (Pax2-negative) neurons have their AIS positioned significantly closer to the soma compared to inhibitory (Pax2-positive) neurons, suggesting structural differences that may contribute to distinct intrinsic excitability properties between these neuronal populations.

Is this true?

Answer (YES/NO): NO